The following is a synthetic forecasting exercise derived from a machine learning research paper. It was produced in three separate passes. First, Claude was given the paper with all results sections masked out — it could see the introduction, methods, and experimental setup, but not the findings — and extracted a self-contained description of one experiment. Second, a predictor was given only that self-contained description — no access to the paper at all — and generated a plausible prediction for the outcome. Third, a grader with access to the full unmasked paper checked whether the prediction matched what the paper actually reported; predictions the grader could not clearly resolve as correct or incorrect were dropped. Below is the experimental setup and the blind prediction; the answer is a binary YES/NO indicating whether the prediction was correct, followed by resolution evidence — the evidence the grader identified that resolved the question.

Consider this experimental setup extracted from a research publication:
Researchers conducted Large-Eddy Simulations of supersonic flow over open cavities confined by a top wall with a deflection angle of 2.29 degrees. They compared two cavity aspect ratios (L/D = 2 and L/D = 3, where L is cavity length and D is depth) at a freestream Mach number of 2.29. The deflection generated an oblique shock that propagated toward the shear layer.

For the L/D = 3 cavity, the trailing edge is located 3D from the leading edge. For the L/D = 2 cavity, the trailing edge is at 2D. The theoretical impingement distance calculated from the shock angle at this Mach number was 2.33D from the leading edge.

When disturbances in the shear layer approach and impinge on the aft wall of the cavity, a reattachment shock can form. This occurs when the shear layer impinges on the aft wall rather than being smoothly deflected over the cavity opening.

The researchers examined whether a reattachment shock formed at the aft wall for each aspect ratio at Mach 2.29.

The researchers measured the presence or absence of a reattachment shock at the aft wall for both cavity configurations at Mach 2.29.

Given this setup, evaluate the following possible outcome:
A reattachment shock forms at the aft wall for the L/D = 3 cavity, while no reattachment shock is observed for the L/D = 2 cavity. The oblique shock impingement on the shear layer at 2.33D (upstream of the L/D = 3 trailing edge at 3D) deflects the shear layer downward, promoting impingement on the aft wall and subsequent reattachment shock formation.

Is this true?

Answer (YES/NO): NO